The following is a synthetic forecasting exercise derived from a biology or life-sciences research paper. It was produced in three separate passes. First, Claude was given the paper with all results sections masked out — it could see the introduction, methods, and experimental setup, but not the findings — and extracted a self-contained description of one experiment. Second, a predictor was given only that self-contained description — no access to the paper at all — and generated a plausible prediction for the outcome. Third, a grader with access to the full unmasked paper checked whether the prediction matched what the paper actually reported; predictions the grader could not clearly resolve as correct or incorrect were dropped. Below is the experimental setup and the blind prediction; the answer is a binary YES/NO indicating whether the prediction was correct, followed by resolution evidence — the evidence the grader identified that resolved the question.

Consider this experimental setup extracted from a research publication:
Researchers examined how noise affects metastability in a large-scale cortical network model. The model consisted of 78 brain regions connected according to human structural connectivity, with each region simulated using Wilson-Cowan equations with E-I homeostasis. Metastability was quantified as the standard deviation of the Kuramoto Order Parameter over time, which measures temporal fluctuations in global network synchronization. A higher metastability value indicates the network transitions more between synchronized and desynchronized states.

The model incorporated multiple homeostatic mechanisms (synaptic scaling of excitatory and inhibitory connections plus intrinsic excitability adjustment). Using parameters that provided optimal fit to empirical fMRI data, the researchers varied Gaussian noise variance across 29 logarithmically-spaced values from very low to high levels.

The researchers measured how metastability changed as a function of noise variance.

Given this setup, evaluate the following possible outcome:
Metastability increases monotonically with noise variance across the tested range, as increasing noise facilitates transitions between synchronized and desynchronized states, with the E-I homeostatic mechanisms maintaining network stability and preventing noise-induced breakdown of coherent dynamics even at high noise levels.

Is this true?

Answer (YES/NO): NO